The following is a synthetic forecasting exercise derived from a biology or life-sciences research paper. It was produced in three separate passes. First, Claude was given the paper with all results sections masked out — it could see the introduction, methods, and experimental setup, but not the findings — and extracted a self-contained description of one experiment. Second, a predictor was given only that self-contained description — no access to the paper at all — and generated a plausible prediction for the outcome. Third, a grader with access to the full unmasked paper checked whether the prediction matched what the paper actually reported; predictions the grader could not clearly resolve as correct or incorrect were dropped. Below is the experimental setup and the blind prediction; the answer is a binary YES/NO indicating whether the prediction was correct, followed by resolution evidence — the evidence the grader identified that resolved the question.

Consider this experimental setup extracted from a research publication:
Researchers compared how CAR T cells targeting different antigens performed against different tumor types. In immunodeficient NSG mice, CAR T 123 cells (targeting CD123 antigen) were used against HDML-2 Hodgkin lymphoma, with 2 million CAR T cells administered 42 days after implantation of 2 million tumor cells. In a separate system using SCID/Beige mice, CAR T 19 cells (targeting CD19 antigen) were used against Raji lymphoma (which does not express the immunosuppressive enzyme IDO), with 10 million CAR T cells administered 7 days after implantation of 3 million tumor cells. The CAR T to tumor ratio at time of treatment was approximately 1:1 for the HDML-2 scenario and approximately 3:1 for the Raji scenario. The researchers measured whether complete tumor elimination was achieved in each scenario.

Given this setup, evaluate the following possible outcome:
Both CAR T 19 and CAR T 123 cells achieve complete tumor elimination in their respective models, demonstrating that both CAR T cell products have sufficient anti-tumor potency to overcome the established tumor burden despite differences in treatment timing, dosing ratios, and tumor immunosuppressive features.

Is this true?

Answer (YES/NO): NO